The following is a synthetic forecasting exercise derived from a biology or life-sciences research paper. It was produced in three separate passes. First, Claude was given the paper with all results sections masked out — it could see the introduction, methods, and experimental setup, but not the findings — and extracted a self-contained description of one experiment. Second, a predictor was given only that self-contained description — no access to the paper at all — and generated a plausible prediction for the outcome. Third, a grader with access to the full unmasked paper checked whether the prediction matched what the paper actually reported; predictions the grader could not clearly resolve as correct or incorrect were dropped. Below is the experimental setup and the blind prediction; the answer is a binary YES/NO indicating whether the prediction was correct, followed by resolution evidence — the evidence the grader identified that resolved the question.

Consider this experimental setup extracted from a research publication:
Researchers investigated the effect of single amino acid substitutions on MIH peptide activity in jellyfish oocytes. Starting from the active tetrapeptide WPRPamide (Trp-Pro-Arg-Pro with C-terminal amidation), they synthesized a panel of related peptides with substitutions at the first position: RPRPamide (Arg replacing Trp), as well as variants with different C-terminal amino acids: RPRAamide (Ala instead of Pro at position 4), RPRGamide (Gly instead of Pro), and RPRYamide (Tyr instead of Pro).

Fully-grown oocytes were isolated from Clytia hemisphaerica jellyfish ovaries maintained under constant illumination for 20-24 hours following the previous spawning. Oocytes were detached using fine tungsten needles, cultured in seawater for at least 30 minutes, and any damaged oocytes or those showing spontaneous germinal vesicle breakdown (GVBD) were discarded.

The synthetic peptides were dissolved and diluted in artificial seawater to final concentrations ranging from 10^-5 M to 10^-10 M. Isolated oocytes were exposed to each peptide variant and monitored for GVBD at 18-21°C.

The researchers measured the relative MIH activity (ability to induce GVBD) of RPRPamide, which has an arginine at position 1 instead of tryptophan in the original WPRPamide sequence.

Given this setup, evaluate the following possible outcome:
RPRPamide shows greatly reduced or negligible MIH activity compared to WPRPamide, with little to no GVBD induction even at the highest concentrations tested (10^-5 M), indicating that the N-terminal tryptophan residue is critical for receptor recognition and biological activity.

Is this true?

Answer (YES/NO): NO